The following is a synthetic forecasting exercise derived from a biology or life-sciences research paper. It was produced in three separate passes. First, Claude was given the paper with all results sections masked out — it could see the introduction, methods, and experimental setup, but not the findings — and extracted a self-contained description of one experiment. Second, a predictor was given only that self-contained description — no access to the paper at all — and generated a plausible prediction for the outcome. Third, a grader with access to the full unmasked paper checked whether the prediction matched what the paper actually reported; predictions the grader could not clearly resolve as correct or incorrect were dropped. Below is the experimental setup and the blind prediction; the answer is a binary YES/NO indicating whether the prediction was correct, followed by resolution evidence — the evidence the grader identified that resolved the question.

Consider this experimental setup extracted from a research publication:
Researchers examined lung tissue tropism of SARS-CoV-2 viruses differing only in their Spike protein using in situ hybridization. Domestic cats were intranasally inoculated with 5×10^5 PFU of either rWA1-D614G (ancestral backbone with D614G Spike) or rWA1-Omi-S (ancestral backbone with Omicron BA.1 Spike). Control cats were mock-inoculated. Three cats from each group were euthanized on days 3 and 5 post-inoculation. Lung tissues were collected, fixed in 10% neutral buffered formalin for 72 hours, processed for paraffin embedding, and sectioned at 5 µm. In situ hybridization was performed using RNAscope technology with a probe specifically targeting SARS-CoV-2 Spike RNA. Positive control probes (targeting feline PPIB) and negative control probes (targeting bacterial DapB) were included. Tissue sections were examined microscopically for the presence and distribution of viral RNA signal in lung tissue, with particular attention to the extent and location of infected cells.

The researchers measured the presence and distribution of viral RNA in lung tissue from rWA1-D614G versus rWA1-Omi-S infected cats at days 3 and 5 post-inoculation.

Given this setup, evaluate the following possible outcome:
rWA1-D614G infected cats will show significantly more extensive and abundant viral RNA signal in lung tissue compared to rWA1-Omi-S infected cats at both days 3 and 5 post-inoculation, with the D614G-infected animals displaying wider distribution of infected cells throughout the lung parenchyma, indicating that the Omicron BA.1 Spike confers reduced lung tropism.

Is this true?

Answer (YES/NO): YES